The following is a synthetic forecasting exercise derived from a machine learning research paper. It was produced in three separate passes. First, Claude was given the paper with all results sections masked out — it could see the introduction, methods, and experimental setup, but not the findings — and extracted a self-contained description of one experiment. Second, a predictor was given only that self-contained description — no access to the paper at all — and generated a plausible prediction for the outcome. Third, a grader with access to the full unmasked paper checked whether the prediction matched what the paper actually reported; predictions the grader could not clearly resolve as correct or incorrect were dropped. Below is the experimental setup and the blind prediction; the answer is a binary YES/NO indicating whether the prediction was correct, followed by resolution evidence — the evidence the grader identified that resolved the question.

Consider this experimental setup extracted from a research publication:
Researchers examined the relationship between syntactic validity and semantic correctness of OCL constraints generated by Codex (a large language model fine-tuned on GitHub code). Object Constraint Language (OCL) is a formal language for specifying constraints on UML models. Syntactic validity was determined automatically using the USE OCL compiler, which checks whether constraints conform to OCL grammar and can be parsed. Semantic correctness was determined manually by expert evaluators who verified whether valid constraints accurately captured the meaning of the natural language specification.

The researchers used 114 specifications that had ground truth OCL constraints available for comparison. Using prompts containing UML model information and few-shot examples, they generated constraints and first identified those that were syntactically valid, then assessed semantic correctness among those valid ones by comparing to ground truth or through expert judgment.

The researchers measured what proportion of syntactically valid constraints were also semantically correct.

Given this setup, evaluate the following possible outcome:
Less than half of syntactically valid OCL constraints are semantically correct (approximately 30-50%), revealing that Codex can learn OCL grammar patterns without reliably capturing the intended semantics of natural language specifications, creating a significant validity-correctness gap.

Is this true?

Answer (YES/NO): NO